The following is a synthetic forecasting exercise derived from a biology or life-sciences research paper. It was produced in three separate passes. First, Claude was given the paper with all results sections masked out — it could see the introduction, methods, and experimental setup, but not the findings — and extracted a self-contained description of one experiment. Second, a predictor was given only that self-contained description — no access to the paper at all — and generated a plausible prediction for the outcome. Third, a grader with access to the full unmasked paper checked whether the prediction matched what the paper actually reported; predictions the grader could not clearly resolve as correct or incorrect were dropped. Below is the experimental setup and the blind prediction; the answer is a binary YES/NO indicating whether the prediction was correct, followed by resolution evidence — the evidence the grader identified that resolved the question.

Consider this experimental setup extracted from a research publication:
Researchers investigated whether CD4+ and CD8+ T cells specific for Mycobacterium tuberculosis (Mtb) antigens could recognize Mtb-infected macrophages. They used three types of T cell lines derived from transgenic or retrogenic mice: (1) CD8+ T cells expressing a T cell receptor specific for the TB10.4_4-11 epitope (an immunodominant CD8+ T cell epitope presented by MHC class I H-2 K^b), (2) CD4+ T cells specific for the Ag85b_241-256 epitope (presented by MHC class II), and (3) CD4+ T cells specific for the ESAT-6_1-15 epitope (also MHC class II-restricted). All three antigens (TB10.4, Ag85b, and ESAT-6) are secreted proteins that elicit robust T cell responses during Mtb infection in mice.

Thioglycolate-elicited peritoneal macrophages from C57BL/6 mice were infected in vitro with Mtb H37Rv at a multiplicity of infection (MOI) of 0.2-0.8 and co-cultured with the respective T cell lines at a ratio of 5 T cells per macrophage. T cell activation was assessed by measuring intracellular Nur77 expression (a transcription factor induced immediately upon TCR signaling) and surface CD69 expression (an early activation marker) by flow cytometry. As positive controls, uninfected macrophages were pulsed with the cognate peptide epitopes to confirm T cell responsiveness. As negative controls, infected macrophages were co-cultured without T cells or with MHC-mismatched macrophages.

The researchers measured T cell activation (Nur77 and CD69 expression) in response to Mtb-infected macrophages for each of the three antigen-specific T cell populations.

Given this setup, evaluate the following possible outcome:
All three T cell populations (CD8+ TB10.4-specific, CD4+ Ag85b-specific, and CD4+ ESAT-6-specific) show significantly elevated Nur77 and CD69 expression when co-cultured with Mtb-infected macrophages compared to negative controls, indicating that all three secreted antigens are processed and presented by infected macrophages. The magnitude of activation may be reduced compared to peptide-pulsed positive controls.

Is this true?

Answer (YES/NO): NO